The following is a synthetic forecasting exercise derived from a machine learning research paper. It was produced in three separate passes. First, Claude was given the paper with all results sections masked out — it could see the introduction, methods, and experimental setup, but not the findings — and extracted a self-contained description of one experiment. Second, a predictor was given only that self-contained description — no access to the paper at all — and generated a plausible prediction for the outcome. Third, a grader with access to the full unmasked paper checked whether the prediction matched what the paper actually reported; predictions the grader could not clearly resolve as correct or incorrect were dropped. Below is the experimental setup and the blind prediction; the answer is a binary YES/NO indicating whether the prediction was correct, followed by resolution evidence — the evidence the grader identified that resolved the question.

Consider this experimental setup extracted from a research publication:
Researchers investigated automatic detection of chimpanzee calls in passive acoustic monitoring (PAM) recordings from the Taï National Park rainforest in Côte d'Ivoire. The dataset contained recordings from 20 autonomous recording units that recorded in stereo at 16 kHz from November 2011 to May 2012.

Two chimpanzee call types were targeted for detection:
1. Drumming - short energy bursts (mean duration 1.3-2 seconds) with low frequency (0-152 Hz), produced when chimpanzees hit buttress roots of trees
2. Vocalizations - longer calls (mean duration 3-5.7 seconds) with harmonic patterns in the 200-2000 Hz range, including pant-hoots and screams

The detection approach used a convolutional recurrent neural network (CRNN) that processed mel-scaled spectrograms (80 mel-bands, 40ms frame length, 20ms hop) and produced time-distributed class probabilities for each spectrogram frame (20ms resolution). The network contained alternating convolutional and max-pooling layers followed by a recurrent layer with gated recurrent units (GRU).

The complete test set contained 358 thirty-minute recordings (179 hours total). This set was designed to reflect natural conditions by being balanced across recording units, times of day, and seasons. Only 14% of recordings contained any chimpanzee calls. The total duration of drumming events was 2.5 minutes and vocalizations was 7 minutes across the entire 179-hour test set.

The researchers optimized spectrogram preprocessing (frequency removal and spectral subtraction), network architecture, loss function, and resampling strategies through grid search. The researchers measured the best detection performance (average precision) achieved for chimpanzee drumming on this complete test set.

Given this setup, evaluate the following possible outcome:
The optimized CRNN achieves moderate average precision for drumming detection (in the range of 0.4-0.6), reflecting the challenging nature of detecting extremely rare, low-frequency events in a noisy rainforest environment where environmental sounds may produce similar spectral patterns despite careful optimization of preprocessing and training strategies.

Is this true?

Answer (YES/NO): NO